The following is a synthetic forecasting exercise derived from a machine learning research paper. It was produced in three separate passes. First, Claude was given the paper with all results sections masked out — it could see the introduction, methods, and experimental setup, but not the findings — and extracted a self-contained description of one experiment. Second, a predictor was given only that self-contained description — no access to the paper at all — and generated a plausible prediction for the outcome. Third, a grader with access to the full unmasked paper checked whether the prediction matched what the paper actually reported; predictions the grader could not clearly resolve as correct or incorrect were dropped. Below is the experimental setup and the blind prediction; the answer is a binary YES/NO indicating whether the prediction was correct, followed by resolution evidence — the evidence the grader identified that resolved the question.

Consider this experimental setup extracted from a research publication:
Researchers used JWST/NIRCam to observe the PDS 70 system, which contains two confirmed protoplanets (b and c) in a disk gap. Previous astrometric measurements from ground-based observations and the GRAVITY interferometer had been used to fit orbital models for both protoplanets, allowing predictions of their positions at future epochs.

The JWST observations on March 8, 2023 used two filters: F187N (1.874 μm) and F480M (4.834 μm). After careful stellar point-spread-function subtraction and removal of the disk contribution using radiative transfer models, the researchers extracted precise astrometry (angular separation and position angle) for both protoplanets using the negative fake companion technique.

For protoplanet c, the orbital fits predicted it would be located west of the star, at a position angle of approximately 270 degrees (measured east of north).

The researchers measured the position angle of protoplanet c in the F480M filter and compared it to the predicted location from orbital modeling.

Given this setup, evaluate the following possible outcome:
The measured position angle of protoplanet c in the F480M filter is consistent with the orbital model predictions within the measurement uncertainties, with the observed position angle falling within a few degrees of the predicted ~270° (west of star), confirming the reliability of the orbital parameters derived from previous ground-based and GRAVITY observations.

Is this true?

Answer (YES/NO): YES